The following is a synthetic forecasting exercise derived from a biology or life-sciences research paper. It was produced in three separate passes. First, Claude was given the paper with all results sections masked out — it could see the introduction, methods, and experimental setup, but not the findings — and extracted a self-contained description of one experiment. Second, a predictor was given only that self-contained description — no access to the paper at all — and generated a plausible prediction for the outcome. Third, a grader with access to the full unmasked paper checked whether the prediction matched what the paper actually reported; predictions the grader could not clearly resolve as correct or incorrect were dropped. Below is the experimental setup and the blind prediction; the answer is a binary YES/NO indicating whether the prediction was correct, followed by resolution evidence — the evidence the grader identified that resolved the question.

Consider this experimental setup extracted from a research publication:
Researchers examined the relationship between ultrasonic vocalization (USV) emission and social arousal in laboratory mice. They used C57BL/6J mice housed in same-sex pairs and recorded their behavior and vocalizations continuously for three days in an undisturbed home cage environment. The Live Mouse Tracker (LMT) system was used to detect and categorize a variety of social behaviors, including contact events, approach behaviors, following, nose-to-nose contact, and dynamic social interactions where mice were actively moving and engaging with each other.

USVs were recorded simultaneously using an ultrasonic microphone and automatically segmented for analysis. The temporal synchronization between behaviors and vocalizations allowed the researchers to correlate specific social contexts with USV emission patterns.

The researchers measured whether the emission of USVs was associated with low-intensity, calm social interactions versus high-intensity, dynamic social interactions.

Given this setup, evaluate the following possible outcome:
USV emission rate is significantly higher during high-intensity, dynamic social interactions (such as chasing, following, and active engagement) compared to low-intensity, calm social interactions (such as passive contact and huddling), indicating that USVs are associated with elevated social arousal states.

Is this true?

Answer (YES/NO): YES